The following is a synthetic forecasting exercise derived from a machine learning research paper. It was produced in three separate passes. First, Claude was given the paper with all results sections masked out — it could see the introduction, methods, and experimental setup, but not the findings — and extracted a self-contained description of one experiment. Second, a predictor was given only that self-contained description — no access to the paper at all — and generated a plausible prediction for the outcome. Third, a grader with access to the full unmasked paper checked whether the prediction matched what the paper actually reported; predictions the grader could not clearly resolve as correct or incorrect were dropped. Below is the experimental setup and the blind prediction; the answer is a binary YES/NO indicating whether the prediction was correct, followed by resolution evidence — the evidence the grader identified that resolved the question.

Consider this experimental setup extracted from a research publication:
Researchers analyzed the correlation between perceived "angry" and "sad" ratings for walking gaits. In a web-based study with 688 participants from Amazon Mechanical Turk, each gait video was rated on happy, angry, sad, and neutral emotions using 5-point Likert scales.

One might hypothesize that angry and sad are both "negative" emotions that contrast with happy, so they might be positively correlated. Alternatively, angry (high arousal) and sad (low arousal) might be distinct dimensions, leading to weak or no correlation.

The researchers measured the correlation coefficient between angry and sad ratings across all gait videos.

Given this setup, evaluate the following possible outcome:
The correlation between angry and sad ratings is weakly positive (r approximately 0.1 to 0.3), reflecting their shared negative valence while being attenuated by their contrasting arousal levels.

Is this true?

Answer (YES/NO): NO